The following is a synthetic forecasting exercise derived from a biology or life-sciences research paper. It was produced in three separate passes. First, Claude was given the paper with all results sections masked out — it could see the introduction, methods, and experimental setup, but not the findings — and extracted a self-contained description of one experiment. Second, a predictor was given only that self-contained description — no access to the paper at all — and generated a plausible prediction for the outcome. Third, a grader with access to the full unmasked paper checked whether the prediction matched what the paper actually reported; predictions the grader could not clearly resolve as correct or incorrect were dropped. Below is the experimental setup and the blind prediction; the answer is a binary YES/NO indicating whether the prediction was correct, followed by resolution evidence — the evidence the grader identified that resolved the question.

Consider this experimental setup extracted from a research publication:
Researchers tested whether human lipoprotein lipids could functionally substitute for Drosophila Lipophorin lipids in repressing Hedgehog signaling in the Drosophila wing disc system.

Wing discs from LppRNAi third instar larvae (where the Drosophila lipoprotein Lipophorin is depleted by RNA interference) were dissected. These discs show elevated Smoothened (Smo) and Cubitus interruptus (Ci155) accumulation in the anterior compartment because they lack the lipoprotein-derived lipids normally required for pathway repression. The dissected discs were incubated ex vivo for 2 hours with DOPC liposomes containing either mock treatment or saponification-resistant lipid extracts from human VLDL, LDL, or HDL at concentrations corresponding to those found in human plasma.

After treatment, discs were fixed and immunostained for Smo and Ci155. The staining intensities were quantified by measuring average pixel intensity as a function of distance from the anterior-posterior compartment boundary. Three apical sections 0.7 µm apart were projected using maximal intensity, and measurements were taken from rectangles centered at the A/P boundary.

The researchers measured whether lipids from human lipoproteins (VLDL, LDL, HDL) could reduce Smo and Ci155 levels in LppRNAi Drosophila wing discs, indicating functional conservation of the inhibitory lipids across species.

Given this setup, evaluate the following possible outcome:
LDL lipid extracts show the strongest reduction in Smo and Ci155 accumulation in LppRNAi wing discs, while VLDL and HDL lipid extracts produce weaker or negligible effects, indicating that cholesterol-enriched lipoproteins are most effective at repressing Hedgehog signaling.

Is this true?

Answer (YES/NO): NO